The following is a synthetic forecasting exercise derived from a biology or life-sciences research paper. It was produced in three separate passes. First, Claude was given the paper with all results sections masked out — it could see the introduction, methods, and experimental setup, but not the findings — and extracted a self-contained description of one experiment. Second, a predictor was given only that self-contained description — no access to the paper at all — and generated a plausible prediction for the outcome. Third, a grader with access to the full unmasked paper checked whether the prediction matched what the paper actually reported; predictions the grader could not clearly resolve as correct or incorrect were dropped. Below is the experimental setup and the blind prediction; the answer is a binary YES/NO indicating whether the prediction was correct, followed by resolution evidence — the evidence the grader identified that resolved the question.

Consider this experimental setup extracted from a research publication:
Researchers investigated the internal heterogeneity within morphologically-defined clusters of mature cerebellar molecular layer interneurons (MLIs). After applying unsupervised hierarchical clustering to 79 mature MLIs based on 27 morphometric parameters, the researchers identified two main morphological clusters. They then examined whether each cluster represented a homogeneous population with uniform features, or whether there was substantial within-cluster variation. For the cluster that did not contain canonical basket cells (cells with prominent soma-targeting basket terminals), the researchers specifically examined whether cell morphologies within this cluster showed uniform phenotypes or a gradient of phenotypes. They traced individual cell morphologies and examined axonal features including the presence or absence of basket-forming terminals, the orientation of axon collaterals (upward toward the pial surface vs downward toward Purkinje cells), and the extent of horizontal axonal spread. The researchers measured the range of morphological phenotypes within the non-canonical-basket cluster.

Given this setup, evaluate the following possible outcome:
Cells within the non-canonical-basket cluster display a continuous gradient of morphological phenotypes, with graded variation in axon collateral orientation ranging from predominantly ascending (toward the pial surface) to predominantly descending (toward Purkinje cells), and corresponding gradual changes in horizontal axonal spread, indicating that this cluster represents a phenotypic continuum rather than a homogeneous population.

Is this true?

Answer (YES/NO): YES